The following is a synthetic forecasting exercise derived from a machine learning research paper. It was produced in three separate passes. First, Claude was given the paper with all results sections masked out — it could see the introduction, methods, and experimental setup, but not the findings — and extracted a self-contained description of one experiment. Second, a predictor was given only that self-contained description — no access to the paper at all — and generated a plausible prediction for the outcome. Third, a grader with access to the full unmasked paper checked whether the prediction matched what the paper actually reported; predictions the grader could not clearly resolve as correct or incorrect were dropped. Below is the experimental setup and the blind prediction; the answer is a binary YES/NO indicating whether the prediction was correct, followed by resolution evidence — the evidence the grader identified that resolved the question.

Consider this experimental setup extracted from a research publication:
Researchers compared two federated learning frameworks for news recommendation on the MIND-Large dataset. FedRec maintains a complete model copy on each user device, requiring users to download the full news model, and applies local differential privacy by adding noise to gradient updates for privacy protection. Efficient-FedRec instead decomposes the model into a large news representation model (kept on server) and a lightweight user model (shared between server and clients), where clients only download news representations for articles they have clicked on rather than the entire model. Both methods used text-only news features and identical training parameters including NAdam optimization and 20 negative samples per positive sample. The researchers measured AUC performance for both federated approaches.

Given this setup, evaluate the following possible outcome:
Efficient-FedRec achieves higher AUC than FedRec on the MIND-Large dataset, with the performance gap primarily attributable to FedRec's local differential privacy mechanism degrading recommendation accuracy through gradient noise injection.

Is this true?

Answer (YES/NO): NO